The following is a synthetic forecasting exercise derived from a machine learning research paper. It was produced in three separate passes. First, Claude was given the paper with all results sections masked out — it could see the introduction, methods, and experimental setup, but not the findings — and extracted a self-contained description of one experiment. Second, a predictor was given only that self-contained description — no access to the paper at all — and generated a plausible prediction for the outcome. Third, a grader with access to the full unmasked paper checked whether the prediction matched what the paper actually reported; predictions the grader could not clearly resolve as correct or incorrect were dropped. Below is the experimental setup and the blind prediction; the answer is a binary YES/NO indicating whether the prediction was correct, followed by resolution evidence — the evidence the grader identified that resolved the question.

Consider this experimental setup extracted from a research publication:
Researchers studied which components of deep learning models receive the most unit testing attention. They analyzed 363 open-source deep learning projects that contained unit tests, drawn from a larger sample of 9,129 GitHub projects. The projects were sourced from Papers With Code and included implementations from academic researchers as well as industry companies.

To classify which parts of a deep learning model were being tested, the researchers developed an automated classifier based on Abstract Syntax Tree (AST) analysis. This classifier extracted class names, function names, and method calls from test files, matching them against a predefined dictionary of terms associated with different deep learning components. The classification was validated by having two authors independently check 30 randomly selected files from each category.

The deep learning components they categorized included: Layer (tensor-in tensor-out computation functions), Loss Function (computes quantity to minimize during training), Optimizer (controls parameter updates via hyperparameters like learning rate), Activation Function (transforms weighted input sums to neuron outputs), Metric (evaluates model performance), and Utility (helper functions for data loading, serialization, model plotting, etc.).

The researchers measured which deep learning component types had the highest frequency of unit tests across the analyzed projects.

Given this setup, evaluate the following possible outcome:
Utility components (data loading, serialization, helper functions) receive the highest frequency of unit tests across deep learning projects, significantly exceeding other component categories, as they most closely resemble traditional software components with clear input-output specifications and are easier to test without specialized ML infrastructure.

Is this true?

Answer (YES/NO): NO